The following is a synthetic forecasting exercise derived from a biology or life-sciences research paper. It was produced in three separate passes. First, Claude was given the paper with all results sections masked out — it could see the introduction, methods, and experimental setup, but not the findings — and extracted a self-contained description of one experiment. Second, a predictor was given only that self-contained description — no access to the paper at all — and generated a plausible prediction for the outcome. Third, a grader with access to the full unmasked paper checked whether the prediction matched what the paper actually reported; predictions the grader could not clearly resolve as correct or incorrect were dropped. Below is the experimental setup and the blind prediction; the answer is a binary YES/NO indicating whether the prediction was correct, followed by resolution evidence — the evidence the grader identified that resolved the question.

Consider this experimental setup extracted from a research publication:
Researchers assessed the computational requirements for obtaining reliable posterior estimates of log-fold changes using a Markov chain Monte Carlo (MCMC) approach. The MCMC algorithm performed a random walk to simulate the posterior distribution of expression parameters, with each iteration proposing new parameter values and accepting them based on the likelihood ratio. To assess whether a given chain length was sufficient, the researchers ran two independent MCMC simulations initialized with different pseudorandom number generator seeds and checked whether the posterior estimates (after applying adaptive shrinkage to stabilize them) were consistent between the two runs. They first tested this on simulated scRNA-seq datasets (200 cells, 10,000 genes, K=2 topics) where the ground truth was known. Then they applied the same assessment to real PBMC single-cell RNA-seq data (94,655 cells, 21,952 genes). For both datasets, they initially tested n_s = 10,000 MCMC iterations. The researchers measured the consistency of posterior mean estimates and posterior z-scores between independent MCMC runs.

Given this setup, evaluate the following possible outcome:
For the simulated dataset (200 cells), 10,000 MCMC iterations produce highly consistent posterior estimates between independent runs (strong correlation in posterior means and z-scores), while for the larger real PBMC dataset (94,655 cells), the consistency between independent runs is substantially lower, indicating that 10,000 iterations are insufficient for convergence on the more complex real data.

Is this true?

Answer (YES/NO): NO